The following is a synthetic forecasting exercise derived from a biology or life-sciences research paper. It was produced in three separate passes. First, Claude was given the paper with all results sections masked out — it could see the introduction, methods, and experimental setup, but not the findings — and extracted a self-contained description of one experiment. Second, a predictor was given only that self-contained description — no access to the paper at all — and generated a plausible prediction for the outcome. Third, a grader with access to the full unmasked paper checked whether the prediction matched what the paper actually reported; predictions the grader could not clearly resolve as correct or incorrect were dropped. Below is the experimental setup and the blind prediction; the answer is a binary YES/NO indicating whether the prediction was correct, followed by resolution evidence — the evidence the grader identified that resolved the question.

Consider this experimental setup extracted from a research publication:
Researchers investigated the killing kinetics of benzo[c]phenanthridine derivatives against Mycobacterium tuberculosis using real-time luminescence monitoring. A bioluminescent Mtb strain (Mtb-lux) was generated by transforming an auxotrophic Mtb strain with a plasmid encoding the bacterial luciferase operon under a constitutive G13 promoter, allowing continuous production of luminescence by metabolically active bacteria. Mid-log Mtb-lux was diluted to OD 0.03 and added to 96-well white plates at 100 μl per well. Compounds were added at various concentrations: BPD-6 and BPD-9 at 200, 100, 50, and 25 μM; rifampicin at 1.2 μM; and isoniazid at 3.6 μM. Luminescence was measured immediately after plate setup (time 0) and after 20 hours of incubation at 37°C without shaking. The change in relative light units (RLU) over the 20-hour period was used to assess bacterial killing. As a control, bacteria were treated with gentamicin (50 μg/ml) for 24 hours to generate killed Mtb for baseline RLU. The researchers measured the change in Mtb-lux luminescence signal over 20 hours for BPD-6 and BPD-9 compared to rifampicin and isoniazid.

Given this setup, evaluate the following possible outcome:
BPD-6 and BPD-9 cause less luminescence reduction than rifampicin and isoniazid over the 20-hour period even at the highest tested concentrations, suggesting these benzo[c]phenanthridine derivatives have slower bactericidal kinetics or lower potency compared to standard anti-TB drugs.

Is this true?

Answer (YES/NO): NO